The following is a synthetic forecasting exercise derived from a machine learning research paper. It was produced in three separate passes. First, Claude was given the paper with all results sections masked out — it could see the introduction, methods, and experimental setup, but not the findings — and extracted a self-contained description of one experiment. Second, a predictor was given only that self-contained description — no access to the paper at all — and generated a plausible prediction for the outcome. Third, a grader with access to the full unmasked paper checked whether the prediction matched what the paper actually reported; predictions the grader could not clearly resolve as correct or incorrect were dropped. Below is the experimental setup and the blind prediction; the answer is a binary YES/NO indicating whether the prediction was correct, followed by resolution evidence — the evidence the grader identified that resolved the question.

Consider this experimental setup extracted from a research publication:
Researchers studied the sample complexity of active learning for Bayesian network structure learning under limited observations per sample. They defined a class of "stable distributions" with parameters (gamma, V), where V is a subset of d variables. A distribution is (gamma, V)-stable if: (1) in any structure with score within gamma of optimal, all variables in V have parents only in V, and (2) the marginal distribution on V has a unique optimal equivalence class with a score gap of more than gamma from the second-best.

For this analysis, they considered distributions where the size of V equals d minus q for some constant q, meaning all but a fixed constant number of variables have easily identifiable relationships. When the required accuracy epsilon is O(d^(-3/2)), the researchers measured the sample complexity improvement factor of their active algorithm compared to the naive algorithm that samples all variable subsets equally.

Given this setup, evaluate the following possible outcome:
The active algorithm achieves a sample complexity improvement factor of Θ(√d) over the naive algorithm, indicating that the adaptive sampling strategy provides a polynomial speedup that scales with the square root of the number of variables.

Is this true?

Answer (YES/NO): NO